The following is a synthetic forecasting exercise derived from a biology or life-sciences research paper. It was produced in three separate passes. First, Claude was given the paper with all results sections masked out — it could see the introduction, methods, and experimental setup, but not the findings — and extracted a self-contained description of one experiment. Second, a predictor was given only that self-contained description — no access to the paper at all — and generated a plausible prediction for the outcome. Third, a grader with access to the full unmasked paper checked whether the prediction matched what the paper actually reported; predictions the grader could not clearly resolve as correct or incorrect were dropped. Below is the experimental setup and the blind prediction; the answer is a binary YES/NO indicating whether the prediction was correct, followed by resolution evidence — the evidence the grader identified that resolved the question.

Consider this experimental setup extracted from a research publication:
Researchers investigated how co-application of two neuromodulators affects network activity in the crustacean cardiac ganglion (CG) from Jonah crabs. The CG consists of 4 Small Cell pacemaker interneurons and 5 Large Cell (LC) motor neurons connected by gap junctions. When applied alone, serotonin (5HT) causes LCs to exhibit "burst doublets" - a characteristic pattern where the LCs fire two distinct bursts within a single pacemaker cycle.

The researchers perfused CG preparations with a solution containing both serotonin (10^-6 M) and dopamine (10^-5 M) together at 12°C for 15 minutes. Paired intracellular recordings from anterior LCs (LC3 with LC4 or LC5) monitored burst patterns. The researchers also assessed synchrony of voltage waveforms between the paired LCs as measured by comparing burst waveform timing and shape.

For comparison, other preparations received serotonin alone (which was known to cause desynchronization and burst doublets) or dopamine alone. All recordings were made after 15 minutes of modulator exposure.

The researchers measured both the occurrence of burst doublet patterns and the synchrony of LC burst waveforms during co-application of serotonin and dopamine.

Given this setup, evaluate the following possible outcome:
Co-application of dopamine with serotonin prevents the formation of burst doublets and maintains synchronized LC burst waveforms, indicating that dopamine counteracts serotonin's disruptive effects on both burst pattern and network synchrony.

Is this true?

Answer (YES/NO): NO